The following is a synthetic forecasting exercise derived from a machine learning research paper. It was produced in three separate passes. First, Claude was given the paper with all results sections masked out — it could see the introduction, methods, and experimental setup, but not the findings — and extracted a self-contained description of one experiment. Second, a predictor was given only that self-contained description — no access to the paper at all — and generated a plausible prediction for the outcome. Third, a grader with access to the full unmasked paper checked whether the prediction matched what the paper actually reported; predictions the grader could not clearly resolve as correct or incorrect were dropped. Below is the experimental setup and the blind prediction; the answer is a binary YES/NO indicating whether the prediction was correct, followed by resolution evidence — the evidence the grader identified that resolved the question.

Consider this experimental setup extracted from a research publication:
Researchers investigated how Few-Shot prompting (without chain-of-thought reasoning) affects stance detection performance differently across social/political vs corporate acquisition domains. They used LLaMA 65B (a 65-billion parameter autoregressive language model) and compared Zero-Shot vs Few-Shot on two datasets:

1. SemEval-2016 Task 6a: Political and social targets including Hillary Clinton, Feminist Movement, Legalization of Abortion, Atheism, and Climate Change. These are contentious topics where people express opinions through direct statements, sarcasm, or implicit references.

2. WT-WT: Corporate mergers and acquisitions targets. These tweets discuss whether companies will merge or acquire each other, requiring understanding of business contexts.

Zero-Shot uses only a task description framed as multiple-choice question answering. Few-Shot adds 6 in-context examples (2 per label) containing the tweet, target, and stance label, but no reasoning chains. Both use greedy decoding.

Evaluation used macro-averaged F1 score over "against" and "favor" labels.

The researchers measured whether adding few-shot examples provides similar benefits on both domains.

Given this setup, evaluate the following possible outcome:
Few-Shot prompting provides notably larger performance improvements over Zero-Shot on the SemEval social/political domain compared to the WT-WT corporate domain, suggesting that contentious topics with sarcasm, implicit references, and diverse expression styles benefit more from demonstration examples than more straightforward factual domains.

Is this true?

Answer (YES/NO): YES